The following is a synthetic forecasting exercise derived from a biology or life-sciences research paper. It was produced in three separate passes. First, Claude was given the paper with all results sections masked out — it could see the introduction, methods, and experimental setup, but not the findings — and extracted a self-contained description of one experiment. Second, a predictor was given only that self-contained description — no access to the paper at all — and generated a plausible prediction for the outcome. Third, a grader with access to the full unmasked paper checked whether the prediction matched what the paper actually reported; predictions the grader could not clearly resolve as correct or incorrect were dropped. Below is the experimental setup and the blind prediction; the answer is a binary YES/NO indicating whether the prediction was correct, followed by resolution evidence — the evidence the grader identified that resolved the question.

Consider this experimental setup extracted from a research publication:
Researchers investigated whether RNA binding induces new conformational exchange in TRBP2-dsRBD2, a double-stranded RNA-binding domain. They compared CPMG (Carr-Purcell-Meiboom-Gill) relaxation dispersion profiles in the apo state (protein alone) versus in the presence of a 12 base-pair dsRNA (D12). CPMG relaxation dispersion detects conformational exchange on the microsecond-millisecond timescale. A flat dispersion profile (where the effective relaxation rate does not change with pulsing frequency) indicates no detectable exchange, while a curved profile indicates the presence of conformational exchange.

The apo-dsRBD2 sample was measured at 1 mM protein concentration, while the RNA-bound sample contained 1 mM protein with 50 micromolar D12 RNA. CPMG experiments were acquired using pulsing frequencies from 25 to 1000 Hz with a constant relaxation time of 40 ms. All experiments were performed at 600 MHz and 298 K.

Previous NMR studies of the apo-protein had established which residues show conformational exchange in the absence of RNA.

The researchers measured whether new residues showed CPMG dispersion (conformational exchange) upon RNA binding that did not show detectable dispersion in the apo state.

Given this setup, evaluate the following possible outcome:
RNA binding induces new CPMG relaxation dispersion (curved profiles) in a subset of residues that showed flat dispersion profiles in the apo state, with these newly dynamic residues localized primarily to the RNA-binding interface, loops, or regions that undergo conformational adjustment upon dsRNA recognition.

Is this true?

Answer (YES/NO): NO